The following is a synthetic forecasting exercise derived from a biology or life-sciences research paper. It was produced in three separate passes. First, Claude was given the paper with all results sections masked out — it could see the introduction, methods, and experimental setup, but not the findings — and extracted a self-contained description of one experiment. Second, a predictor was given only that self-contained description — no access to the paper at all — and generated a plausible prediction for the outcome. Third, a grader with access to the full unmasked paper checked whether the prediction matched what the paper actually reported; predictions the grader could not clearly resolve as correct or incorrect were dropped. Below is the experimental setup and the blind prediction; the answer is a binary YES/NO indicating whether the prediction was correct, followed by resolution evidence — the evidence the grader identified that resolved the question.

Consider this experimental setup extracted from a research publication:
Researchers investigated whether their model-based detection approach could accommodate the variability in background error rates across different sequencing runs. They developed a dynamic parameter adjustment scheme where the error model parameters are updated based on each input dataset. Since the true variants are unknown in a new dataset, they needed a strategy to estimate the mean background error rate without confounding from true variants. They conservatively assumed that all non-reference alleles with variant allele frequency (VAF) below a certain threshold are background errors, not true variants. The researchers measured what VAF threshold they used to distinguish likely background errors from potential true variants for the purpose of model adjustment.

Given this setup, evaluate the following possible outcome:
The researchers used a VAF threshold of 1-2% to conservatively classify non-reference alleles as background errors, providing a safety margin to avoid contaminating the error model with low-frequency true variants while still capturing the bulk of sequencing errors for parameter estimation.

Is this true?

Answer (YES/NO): YES